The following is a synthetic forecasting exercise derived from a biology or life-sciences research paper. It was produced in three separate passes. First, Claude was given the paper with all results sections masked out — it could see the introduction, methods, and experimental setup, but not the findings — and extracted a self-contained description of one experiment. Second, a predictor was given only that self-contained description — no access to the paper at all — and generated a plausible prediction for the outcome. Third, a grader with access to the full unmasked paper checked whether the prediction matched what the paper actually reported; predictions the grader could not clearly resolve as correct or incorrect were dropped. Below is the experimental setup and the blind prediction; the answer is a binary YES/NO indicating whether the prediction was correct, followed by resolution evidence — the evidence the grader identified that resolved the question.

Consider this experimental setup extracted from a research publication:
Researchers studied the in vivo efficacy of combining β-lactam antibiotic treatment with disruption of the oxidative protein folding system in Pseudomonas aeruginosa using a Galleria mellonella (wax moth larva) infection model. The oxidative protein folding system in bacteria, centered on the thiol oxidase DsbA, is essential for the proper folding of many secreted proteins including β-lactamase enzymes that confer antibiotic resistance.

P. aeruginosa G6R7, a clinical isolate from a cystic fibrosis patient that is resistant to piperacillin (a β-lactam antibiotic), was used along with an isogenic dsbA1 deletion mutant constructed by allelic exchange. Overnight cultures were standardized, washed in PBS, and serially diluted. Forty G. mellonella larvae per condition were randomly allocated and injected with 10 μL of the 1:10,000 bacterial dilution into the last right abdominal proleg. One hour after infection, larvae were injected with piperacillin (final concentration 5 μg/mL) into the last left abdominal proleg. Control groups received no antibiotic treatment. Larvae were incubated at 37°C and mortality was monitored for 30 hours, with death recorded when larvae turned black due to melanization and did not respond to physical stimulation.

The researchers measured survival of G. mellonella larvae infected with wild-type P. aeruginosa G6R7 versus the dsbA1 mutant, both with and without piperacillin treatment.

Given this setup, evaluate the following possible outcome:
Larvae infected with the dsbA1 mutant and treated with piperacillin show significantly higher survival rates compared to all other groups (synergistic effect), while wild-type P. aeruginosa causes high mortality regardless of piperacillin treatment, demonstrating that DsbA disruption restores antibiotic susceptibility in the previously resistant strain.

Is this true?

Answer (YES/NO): NO